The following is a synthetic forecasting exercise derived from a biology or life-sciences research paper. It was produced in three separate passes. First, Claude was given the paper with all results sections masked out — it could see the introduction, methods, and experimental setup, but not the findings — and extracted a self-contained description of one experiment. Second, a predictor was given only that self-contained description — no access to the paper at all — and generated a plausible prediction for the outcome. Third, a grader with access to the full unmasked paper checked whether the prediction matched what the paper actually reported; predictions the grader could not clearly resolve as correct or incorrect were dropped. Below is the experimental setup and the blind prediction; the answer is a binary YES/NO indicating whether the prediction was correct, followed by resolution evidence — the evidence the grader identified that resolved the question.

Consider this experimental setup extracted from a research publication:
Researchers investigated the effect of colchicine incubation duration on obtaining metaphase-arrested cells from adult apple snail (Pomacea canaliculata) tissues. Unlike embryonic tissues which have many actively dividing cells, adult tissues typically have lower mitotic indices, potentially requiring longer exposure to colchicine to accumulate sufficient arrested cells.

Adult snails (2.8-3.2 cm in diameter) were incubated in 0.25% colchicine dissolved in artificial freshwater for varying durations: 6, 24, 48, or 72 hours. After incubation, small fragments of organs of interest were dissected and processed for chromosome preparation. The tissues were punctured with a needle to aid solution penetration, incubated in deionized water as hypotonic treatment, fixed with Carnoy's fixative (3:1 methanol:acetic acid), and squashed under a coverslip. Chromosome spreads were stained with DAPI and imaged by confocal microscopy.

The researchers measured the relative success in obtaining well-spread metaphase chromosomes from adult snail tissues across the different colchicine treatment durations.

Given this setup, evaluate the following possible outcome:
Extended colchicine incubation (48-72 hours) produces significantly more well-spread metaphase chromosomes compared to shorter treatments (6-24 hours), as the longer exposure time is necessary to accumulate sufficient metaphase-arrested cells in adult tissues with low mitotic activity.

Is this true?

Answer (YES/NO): NO